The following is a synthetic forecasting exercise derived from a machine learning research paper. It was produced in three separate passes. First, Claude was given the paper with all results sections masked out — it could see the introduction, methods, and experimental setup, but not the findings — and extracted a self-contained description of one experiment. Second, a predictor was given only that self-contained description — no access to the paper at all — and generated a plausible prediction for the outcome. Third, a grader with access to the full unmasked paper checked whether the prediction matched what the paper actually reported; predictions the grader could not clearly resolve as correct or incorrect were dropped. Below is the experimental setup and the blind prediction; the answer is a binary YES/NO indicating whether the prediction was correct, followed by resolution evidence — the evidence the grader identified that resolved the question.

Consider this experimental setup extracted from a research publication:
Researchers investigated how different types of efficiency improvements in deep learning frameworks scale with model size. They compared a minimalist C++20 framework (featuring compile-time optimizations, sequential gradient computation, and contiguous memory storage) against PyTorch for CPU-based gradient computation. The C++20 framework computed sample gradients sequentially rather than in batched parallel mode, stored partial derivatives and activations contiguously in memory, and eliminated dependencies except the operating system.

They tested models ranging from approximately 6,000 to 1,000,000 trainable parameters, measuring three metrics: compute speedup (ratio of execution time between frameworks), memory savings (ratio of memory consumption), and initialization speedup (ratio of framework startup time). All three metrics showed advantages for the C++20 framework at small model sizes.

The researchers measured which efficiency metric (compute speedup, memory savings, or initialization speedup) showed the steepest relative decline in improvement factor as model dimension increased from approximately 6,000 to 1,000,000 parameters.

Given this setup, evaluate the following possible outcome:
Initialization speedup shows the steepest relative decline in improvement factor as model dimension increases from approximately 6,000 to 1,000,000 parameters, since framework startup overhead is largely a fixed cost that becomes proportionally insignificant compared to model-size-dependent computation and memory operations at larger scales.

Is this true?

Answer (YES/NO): NO